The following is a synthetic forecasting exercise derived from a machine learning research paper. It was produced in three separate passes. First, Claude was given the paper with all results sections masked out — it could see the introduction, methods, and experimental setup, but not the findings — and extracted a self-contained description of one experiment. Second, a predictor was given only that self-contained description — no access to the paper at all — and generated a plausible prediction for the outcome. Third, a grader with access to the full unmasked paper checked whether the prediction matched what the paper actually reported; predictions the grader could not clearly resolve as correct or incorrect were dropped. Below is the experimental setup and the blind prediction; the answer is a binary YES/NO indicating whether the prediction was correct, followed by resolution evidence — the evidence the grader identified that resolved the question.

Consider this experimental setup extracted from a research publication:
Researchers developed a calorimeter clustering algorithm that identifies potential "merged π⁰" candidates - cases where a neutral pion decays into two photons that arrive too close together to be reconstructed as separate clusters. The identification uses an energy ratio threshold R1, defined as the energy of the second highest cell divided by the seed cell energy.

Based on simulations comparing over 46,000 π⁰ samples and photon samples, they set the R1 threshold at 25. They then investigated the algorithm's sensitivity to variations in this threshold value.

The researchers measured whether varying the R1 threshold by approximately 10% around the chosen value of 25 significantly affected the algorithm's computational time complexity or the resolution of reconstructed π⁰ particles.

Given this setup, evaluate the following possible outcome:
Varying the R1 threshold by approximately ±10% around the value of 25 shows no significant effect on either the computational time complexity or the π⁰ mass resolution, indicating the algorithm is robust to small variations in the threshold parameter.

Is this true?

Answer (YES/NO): NO